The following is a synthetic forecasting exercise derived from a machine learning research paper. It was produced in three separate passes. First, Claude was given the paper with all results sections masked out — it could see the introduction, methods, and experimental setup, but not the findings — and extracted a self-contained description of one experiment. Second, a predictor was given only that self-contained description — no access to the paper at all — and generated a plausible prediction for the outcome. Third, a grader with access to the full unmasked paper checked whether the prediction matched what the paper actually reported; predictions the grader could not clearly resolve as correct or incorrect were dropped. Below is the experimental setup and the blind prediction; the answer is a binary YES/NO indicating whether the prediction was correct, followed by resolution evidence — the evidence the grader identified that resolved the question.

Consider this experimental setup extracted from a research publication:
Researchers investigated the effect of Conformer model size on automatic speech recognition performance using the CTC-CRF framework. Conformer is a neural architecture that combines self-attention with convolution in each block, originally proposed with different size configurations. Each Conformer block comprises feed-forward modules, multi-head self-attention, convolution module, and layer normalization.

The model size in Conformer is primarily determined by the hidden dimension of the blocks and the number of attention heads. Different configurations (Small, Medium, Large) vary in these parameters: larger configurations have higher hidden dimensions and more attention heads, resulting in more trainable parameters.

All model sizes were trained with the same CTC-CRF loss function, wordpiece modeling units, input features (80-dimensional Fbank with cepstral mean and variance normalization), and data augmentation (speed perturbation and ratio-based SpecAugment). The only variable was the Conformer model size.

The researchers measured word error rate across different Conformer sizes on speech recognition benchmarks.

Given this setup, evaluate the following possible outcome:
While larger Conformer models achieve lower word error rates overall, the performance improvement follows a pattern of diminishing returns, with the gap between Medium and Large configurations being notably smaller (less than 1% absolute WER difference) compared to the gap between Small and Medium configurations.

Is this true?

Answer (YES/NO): NO